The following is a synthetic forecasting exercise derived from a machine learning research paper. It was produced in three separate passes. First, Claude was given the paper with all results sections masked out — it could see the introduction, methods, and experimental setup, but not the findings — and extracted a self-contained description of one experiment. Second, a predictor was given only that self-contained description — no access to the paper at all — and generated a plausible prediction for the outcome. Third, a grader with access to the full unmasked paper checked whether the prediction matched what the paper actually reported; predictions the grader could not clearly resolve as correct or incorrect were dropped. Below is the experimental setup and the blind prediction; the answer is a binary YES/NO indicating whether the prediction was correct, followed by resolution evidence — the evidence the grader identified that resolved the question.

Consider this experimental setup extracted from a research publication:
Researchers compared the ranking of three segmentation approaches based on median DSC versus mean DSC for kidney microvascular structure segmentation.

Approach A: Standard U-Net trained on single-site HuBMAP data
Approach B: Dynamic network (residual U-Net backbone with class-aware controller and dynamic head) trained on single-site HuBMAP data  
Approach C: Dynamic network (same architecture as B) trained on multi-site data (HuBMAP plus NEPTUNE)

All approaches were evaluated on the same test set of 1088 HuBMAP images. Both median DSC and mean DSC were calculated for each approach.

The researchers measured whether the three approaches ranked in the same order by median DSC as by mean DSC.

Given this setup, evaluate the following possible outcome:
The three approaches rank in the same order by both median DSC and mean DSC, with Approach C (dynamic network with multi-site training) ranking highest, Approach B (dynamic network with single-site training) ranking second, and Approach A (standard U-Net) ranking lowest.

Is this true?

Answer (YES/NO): NO